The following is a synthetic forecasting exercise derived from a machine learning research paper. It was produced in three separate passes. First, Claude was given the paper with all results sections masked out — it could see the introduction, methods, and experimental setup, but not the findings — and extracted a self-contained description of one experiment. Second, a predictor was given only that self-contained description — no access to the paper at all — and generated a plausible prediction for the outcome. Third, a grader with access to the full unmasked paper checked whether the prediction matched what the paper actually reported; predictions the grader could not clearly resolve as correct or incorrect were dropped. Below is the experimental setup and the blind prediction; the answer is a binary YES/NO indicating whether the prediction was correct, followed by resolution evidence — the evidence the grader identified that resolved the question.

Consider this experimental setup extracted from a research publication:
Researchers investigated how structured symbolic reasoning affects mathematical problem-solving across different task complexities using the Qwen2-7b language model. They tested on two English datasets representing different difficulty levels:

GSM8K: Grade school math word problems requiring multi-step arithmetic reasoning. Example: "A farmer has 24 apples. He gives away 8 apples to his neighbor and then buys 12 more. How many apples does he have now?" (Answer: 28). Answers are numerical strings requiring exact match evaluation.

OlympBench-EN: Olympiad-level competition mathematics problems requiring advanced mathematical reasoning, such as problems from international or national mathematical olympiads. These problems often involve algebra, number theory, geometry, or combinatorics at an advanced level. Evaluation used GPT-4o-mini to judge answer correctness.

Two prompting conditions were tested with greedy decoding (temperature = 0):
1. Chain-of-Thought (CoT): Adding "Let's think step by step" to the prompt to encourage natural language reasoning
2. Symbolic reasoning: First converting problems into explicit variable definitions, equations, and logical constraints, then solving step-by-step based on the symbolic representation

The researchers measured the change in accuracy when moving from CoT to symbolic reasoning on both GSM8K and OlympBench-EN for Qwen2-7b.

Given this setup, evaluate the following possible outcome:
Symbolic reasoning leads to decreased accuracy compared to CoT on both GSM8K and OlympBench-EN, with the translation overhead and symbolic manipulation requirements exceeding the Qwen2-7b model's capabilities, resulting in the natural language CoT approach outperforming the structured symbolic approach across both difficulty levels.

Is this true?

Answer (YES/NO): NO